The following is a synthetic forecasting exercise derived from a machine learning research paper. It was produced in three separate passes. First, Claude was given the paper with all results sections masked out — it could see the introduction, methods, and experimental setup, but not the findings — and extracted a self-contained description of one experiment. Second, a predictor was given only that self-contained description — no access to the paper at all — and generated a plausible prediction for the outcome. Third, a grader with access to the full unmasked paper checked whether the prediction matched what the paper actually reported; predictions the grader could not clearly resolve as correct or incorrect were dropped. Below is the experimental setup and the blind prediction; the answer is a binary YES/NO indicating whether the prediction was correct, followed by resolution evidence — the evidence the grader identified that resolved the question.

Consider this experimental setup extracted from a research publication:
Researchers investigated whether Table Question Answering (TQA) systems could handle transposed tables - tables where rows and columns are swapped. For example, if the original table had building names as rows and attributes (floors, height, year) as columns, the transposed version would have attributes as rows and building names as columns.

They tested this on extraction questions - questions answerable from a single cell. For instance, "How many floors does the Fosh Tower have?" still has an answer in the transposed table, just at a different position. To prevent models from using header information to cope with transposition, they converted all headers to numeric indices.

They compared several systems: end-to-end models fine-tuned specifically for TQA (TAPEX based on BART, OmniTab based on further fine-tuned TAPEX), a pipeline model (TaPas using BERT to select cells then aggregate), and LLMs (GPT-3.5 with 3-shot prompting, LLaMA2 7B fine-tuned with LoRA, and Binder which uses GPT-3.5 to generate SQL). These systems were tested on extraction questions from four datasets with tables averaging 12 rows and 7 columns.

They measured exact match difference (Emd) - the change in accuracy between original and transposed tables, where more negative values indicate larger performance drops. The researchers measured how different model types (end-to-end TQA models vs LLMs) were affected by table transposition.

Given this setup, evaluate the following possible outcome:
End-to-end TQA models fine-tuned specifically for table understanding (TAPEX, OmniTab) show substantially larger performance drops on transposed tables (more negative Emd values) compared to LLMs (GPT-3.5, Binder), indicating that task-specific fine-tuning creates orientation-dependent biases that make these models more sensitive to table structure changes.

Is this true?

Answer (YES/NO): NO